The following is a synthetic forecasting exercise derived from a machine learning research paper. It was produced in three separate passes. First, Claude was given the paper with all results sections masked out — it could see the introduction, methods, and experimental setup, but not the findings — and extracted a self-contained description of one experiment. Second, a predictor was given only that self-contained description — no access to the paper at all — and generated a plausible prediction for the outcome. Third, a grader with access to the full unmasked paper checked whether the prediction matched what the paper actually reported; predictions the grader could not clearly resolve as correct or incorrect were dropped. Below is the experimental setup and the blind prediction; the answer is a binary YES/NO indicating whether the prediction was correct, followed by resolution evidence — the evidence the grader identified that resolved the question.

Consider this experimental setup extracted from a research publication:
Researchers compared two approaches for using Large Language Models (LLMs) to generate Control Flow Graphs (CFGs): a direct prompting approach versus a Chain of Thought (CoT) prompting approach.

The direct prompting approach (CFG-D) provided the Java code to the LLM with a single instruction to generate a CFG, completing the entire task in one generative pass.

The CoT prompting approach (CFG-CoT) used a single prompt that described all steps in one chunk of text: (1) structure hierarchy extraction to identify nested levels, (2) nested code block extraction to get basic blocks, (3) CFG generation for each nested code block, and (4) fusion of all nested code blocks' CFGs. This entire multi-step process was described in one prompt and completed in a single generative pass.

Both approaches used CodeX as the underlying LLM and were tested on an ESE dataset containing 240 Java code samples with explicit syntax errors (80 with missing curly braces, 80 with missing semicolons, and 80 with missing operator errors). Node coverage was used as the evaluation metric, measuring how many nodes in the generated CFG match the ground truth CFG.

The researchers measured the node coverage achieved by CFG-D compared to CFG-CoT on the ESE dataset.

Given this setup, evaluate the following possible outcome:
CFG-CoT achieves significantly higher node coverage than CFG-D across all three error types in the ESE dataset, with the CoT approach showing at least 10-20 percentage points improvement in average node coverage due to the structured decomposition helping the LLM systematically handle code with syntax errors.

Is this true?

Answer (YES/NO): NO